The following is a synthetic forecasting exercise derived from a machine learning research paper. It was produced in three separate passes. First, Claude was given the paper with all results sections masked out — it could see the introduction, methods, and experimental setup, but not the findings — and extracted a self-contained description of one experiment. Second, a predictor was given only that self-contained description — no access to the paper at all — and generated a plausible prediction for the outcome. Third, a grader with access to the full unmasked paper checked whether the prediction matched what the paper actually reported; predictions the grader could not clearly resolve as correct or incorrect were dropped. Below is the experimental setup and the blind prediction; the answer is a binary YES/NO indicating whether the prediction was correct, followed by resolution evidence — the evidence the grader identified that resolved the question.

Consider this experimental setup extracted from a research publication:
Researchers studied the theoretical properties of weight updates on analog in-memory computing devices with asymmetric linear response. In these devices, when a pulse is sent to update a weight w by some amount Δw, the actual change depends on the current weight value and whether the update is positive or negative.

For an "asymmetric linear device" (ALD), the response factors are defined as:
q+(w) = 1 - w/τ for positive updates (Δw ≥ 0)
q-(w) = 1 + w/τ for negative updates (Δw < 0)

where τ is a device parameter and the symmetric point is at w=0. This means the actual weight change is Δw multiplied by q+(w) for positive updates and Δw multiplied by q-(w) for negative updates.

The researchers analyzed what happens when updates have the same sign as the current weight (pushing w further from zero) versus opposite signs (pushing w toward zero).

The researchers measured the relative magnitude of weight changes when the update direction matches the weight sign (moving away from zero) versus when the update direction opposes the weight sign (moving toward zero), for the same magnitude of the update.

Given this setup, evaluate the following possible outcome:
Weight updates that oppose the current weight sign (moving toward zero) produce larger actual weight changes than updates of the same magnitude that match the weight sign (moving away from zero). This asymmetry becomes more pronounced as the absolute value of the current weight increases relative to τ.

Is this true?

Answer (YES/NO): YES